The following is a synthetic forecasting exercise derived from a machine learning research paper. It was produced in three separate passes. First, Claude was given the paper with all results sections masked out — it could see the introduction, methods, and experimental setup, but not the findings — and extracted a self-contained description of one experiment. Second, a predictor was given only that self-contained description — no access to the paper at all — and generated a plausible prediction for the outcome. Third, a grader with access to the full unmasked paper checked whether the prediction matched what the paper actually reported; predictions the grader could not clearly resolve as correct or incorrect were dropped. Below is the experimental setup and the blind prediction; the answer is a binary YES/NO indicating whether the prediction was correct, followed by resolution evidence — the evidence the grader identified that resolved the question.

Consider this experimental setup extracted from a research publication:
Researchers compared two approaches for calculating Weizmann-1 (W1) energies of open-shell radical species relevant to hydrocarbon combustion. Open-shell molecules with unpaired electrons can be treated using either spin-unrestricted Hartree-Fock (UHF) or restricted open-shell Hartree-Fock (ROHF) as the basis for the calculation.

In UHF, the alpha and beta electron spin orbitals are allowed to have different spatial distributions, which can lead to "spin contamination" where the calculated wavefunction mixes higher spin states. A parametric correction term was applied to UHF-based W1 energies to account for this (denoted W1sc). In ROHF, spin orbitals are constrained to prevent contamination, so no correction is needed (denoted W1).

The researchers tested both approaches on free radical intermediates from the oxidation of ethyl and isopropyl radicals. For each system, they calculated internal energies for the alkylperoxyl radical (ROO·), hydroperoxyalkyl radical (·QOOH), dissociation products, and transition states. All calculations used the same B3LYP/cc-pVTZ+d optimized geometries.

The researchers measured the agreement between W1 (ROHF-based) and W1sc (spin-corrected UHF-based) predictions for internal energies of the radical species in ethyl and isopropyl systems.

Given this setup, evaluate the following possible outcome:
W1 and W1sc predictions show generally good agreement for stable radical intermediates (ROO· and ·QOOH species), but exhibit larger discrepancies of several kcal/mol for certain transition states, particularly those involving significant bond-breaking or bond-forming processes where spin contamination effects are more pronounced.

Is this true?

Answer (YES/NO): NO